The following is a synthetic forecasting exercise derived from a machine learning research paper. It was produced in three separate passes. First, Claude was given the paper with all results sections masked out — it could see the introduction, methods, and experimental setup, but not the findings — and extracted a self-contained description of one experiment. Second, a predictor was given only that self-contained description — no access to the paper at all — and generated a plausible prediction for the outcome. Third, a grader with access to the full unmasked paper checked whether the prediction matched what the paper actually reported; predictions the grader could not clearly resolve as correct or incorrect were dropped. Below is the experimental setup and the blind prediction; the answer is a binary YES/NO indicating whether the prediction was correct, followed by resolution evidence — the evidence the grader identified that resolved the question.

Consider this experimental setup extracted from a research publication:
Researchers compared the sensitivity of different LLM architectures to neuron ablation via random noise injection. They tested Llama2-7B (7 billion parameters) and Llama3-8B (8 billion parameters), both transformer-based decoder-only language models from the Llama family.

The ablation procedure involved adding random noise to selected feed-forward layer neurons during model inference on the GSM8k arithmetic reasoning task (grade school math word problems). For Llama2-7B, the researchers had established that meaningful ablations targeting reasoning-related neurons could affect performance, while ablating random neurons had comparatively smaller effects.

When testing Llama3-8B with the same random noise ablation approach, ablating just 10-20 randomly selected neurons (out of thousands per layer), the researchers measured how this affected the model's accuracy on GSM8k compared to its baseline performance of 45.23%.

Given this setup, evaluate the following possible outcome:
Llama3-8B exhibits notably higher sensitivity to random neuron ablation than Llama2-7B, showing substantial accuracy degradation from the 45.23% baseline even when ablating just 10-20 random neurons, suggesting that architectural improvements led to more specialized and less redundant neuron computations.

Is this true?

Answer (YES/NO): YES